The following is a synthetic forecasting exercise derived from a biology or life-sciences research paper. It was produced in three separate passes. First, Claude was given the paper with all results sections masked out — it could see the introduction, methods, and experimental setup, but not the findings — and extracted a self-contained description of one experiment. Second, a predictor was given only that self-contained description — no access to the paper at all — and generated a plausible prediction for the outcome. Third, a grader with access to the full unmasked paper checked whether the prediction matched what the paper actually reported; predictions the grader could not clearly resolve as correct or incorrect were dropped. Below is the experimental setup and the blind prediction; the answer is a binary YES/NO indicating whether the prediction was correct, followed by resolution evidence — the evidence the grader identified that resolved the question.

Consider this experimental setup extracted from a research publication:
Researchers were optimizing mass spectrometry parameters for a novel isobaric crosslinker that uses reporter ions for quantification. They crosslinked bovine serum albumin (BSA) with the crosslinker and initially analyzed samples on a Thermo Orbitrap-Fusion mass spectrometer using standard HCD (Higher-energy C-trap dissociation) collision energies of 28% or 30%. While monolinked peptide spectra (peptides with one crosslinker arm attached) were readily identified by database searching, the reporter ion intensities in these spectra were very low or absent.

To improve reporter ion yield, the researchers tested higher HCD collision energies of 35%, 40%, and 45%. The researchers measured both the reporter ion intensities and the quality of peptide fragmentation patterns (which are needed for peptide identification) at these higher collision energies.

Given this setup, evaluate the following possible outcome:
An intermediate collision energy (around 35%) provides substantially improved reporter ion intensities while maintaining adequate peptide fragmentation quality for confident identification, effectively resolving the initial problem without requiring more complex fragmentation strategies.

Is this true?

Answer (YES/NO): NO